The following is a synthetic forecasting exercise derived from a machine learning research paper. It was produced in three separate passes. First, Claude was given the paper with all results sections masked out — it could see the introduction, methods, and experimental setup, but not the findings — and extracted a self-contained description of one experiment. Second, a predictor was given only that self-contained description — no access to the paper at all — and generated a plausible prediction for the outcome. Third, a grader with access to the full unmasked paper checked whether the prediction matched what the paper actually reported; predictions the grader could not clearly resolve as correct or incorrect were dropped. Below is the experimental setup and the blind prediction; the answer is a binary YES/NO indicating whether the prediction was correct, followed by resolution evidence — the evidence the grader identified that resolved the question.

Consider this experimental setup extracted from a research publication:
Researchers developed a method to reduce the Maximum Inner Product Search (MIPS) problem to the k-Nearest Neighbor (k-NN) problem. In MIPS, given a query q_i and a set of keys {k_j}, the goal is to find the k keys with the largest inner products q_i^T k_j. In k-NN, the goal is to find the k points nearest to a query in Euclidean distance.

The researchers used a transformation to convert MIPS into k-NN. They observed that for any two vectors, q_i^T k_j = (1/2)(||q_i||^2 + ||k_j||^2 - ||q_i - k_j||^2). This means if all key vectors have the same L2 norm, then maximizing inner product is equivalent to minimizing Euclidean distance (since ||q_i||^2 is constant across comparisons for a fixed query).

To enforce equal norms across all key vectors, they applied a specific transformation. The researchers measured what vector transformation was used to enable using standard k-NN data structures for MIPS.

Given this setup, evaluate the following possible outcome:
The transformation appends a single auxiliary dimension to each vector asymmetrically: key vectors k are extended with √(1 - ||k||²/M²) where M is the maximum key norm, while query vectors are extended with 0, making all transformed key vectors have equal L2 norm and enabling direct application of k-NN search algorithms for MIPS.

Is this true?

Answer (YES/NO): NO